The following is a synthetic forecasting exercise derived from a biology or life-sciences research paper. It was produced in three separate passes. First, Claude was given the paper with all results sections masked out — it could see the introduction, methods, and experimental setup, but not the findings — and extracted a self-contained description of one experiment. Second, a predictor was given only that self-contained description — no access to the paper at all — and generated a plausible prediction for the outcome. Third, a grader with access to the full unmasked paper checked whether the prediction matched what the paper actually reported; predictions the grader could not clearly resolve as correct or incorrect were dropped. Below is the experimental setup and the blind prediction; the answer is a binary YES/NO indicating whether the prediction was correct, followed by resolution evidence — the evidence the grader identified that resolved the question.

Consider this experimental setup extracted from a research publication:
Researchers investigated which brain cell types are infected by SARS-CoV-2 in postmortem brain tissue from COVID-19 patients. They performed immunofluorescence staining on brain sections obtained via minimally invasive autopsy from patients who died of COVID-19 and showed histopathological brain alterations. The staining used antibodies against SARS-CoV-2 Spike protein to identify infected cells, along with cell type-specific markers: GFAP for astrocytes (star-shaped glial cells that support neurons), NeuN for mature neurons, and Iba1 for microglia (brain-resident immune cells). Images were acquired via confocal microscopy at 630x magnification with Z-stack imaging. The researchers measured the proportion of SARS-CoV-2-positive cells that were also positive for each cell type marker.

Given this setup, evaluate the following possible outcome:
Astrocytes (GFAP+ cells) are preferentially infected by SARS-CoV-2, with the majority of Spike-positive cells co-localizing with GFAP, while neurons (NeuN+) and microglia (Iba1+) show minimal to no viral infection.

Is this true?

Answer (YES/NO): YES